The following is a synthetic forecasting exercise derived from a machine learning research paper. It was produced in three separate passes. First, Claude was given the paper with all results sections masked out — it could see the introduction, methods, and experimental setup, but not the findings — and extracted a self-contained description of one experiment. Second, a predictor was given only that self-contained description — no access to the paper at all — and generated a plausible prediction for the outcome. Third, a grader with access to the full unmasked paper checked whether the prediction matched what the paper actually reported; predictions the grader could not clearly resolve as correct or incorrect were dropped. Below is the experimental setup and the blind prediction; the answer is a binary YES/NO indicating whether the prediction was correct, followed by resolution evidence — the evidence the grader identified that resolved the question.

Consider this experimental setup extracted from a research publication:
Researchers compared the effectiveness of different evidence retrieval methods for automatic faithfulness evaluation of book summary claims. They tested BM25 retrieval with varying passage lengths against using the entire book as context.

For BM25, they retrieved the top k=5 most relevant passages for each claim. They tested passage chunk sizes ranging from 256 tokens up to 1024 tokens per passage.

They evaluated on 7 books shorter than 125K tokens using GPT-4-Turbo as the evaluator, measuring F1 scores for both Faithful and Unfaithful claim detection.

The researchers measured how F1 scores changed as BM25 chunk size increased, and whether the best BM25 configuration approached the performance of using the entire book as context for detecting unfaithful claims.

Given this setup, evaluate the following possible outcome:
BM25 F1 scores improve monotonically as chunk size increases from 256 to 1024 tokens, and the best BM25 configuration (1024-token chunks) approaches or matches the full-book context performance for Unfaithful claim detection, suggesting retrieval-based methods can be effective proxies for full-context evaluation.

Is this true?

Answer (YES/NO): NO